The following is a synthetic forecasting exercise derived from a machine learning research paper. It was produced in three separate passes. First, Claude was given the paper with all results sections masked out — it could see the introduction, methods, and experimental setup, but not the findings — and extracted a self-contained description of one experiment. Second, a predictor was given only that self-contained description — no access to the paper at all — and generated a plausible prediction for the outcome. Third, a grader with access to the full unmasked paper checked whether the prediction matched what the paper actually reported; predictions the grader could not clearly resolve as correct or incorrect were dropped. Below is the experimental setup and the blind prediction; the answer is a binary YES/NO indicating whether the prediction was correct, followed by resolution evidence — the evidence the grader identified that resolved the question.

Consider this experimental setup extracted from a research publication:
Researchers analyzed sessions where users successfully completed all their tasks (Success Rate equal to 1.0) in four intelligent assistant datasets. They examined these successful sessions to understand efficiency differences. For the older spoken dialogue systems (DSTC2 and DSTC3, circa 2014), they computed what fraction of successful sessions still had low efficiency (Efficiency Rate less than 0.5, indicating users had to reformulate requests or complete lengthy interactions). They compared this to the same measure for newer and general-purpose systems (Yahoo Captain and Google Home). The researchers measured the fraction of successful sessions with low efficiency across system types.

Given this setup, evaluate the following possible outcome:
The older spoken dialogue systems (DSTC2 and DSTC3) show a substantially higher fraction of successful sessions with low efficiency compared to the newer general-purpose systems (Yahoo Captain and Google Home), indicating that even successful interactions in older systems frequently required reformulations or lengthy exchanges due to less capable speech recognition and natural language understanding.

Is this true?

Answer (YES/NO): YES